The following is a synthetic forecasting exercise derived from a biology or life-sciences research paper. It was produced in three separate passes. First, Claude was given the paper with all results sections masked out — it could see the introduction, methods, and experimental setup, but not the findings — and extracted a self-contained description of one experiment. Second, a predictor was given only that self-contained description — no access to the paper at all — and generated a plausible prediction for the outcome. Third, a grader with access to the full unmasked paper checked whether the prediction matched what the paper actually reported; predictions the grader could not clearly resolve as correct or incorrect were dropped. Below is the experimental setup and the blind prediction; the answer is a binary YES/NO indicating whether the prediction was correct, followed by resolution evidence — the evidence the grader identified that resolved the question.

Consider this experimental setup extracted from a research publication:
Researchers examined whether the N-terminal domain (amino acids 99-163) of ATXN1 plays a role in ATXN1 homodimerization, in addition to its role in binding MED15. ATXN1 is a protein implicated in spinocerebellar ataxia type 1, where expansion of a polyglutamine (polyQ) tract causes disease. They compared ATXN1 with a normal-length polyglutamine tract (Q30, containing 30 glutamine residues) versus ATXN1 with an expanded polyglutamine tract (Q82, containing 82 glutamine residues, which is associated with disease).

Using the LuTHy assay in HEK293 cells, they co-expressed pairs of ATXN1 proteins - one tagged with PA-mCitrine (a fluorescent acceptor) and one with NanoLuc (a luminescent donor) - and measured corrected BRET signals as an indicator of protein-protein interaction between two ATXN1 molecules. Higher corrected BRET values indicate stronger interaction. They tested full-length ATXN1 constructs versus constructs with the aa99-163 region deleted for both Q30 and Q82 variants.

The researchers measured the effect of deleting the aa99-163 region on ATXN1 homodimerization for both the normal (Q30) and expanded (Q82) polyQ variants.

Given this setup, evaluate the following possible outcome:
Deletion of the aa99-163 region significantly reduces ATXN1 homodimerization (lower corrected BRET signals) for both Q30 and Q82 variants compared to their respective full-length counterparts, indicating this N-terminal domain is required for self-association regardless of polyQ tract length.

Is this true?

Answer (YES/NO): YES